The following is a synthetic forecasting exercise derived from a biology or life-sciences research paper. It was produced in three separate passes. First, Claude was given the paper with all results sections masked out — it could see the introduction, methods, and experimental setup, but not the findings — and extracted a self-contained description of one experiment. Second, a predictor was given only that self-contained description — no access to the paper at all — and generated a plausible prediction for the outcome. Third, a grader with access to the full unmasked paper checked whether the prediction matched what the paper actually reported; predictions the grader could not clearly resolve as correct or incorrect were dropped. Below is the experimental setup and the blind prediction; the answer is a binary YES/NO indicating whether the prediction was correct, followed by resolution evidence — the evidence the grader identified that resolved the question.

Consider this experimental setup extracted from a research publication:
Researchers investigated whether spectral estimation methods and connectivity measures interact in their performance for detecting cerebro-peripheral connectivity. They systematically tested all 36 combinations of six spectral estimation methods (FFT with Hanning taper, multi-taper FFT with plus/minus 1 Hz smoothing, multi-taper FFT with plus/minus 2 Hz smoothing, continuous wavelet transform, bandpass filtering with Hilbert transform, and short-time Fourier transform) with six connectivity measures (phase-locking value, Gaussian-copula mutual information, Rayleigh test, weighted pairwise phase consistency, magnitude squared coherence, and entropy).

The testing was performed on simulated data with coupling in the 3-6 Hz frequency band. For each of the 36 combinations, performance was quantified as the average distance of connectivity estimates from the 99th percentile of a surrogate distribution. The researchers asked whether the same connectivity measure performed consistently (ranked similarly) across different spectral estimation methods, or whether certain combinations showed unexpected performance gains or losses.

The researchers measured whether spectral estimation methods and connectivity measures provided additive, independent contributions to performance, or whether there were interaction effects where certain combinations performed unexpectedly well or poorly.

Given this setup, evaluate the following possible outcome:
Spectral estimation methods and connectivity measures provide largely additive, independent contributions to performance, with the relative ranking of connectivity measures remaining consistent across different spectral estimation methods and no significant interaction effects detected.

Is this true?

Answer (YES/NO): NO